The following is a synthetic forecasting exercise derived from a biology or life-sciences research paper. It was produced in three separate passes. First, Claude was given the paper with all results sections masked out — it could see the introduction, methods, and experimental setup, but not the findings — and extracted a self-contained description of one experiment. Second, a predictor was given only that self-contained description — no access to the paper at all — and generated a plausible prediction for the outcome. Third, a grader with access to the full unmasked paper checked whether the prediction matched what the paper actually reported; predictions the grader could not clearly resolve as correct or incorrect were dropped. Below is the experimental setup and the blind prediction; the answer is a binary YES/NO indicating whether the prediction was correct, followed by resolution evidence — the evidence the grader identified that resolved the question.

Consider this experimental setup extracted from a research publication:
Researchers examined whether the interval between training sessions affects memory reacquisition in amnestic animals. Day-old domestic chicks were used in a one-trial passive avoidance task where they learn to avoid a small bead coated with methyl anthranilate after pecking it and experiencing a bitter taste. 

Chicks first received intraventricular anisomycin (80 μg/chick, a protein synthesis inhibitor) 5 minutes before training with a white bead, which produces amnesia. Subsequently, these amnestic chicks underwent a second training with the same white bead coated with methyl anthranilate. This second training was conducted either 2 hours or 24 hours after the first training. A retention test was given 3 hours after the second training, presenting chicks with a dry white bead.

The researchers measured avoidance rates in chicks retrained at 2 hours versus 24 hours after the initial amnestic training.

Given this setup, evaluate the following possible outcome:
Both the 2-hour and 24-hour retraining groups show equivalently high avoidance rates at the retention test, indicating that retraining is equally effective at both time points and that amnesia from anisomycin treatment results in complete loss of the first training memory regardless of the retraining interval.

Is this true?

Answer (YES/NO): NO